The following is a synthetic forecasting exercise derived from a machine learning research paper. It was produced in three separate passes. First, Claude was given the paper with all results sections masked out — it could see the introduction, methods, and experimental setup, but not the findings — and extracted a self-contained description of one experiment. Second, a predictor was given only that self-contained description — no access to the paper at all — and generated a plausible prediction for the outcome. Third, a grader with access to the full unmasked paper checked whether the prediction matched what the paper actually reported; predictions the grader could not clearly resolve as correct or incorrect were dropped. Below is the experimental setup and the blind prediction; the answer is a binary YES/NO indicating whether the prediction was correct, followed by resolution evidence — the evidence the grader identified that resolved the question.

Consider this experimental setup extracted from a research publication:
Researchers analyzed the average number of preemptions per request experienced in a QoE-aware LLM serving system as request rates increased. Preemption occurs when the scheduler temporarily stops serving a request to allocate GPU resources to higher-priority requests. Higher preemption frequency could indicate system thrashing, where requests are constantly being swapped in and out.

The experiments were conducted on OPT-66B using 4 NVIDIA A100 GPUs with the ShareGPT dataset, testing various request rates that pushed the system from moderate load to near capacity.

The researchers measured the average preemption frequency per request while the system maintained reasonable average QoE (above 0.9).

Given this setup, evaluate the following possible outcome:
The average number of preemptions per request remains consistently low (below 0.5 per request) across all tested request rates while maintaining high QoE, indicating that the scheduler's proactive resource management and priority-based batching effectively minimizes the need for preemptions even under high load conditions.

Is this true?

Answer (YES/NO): YES